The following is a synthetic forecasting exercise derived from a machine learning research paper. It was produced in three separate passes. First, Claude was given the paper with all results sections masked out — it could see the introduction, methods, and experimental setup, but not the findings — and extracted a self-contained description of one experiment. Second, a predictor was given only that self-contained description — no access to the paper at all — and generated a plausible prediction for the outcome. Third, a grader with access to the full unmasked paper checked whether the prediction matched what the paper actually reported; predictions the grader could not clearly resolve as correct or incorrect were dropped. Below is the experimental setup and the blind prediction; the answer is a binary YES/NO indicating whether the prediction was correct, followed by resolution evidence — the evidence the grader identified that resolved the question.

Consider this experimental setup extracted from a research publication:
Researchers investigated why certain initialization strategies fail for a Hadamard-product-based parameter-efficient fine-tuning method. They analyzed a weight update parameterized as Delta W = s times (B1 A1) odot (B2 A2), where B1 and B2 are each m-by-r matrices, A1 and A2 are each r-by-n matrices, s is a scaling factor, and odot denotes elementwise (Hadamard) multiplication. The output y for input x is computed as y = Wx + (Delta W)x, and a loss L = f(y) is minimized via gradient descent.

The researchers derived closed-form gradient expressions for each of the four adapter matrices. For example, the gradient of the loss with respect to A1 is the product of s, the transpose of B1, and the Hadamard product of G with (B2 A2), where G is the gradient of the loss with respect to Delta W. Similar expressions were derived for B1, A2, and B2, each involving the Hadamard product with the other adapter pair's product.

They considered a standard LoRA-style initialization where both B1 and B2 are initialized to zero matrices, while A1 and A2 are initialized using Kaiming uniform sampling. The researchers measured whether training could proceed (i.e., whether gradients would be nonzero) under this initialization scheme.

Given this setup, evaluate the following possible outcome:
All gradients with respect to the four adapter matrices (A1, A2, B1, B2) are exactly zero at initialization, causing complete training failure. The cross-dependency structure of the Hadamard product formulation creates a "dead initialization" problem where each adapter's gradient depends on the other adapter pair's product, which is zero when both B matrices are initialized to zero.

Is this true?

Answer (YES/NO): YES